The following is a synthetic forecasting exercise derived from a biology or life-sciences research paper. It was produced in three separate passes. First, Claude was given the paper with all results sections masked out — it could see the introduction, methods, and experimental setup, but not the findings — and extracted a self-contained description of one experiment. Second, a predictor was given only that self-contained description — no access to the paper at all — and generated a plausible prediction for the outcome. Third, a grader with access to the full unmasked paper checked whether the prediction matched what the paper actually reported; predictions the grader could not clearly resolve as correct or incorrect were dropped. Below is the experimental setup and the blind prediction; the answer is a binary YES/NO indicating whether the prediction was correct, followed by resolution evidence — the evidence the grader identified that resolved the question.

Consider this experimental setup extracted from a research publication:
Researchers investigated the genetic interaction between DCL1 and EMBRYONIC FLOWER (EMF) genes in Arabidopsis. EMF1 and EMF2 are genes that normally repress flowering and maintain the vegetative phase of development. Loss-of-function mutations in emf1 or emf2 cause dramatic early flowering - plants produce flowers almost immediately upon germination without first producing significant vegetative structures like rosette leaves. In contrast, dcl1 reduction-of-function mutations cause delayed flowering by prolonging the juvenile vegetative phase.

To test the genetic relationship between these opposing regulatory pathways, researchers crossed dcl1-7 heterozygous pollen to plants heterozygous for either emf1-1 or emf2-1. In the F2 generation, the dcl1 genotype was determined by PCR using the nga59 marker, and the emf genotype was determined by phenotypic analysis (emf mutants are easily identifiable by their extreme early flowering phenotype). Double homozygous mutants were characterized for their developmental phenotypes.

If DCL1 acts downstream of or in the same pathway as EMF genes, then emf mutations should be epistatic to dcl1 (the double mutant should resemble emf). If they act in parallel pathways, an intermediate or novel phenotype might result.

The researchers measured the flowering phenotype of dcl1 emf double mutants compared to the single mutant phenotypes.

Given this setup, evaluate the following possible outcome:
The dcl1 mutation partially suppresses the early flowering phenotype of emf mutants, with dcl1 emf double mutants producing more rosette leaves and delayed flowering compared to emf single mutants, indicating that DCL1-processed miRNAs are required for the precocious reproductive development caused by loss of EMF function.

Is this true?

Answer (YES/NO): NO